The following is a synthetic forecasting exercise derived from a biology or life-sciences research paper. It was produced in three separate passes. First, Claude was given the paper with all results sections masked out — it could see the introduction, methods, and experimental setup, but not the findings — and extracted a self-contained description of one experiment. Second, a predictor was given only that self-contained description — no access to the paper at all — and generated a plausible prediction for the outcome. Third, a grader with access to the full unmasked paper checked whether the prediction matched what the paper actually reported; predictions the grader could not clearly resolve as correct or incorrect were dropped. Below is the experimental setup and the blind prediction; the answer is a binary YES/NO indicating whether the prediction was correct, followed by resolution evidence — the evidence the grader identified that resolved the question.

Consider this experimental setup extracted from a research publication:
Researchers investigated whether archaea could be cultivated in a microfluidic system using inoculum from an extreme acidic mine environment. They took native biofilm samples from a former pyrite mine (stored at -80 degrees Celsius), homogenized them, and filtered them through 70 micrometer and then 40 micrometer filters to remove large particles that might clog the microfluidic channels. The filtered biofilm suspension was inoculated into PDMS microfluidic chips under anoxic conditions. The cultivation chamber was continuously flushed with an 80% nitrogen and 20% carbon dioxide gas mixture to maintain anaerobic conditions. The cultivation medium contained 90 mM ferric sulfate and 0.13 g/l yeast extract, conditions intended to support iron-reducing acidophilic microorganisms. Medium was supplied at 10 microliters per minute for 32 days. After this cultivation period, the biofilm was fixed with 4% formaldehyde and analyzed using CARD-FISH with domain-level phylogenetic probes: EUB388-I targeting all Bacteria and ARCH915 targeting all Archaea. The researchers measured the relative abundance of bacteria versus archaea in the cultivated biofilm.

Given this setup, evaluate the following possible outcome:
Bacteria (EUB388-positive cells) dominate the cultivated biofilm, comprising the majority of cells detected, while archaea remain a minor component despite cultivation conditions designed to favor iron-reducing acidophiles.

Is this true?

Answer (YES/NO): NO